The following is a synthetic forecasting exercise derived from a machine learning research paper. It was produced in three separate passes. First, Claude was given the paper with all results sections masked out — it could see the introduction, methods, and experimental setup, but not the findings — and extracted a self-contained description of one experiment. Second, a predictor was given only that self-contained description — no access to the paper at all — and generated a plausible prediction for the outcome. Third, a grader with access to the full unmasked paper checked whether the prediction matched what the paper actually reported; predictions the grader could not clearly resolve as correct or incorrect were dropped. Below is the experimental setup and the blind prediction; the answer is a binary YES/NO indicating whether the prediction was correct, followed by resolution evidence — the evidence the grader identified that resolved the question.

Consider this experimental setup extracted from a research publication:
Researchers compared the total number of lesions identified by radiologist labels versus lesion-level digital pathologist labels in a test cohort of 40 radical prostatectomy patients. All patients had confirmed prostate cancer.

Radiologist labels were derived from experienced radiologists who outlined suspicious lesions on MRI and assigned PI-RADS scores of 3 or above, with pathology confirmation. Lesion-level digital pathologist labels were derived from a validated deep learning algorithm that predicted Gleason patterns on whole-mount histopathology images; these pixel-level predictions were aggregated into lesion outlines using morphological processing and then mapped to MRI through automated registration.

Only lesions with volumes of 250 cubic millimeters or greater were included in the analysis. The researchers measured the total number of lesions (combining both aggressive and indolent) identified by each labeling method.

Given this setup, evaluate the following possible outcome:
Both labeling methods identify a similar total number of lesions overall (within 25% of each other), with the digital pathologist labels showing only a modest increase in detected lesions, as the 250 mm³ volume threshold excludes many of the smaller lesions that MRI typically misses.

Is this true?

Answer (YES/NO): NO